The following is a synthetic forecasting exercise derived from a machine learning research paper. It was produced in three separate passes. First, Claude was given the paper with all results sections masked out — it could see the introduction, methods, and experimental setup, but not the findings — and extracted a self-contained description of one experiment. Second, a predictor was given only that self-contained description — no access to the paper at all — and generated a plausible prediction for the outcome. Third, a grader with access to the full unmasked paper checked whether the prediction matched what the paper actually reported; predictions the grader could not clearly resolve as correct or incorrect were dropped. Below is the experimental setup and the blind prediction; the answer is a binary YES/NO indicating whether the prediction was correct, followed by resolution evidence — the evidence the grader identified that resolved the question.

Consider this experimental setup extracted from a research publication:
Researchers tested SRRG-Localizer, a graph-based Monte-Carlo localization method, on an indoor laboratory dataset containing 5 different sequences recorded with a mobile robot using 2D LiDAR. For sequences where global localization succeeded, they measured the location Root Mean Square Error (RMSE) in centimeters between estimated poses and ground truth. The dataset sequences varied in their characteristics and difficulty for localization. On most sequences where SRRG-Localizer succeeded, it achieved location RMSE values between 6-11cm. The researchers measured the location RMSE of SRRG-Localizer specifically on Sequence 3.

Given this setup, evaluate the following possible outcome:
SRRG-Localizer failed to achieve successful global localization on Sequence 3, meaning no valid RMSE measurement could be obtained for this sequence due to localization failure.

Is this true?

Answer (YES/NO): NO